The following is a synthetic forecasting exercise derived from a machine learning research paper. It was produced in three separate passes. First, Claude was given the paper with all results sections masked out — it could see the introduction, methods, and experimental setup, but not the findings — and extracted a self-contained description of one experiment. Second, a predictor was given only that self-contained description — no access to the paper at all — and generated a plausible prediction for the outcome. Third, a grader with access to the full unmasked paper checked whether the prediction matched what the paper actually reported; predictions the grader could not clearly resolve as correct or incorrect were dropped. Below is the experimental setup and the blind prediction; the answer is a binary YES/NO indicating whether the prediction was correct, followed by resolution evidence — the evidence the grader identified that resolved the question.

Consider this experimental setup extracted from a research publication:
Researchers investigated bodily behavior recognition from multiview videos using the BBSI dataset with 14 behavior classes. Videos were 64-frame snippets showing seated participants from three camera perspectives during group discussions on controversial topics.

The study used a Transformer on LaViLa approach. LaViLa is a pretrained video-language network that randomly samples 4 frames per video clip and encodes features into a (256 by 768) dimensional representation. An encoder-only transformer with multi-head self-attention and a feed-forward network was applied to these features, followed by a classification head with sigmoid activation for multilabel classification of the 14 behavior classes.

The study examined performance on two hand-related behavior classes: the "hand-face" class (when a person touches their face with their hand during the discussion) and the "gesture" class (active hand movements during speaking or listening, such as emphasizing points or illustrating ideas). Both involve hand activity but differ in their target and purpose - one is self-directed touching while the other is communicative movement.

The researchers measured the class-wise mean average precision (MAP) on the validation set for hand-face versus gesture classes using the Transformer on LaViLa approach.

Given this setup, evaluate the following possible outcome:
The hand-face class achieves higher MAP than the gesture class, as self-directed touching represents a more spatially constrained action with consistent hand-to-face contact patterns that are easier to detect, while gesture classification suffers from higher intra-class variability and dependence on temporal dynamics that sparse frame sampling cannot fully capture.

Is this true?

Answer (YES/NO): YES